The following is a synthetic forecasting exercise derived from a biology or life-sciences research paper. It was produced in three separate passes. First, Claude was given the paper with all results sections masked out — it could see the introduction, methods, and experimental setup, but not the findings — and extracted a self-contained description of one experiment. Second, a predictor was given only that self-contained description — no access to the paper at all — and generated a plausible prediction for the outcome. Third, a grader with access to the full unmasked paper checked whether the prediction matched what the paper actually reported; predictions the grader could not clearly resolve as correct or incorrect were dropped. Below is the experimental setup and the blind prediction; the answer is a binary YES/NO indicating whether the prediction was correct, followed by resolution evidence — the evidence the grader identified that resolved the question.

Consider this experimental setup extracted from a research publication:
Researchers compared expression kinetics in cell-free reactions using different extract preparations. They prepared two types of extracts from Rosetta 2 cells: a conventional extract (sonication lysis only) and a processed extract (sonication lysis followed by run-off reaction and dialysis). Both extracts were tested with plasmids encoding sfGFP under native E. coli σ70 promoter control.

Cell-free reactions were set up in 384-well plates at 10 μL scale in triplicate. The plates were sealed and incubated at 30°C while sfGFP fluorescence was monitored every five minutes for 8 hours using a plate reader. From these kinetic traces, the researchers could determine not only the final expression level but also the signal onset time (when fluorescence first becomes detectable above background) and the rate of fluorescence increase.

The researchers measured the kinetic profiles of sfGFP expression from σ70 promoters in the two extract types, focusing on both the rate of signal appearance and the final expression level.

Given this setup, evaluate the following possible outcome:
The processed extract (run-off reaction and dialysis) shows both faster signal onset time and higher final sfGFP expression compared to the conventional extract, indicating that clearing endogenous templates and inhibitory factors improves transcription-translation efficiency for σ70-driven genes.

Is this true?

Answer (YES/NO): YES